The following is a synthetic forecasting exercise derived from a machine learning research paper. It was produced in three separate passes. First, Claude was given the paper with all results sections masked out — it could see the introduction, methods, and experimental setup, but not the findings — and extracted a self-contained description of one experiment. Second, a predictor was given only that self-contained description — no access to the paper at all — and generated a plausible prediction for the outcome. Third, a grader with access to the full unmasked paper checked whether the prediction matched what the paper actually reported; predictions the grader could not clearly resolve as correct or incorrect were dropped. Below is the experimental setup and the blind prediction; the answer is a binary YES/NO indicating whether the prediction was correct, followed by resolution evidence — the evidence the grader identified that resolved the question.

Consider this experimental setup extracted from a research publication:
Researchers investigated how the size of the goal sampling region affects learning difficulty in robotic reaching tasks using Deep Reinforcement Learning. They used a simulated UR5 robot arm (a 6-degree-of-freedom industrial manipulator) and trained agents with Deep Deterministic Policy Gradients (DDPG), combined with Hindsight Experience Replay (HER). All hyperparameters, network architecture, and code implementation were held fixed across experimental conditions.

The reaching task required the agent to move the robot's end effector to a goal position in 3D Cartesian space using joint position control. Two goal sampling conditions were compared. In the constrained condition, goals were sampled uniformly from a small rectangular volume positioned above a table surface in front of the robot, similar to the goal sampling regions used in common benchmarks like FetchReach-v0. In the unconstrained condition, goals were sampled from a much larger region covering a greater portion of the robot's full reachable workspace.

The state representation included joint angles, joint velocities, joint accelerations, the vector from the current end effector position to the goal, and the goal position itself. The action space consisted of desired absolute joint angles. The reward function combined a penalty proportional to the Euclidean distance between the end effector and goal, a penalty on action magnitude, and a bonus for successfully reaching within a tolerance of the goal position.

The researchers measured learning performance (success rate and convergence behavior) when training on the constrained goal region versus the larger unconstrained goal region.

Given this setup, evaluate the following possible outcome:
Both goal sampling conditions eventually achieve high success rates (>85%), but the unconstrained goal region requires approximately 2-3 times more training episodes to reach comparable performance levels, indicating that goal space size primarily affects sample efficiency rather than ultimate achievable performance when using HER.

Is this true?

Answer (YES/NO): NO